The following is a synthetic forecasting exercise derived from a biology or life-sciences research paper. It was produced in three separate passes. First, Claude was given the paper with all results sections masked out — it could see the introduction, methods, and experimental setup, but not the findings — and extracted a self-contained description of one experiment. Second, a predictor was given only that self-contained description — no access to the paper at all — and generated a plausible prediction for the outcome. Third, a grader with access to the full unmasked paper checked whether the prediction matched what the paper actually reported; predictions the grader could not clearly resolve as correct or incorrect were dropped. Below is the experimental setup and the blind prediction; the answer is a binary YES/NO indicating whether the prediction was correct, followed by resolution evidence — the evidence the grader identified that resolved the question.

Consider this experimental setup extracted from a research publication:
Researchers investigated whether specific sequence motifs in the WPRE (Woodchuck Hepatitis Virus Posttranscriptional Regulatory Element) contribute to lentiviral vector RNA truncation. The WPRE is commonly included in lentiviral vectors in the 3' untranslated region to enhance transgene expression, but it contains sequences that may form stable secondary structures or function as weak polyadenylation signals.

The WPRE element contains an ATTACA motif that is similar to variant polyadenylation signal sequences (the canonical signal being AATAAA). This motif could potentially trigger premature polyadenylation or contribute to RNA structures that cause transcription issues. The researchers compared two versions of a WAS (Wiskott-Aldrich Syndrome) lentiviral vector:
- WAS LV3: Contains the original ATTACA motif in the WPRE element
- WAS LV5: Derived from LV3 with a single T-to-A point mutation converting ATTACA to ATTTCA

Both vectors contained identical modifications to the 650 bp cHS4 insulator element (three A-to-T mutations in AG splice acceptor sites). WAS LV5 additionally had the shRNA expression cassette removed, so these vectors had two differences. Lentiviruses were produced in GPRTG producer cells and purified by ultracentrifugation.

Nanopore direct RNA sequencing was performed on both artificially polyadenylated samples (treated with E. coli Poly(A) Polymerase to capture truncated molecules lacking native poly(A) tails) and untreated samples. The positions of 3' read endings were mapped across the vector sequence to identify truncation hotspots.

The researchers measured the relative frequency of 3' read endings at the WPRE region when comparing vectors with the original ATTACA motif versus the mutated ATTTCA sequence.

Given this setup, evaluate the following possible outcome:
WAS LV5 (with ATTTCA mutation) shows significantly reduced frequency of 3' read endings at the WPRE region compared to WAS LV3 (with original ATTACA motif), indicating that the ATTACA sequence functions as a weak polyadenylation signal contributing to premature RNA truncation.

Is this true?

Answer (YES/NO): YES